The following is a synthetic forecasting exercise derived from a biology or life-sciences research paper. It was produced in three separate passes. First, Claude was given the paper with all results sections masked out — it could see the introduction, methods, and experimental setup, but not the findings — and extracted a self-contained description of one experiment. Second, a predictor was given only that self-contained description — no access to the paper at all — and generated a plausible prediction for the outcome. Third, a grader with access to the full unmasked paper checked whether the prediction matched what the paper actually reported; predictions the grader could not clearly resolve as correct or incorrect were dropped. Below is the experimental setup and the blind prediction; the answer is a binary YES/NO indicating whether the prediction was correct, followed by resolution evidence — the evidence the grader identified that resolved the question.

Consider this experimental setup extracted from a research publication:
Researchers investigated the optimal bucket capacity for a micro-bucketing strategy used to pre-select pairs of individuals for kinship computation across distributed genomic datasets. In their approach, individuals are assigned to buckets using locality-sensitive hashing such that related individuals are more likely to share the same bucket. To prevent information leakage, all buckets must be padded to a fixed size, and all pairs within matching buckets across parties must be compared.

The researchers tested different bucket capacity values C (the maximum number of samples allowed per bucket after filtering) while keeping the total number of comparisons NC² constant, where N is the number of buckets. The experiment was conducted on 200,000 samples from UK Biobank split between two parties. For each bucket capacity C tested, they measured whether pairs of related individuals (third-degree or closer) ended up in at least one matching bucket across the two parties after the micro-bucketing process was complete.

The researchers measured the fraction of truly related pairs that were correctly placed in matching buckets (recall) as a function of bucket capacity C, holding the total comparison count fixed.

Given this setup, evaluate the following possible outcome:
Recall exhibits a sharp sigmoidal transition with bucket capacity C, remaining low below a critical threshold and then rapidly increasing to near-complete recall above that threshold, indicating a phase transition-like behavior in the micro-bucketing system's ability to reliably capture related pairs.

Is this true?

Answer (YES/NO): NO